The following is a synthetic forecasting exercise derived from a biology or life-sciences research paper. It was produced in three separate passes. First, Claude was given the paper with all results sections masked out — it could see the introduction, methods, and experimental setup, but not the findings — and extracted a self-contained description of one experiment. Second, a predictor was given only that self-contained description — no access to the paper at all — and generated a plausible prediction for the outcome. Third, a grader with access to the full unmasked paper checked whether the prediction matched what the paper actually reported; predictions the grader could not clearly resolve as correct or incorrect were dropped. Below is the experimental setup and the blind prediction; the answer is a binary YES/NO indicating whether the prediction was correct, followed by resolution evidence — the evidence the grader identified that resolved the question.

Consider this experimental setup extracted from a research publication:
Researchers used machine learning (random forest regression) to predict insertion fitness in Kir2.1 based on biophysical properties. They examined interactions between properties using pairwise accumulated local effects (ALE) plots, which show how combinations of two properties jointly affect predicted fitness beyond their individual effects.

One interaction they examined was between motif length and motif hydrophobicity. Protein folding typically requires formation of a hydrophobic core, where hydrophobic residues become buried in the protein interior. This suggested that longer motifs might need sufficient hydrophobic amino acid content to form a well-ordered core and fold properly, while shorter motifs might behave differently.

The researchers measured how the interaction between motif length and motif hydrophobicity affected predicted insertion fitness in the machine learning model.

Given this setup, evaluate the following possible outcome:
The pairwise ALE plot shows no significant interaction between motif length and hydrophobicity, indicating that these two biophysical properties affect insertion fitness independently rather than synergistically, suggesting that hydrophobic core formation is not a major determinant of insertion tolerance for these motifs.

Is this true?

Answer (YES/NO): NO